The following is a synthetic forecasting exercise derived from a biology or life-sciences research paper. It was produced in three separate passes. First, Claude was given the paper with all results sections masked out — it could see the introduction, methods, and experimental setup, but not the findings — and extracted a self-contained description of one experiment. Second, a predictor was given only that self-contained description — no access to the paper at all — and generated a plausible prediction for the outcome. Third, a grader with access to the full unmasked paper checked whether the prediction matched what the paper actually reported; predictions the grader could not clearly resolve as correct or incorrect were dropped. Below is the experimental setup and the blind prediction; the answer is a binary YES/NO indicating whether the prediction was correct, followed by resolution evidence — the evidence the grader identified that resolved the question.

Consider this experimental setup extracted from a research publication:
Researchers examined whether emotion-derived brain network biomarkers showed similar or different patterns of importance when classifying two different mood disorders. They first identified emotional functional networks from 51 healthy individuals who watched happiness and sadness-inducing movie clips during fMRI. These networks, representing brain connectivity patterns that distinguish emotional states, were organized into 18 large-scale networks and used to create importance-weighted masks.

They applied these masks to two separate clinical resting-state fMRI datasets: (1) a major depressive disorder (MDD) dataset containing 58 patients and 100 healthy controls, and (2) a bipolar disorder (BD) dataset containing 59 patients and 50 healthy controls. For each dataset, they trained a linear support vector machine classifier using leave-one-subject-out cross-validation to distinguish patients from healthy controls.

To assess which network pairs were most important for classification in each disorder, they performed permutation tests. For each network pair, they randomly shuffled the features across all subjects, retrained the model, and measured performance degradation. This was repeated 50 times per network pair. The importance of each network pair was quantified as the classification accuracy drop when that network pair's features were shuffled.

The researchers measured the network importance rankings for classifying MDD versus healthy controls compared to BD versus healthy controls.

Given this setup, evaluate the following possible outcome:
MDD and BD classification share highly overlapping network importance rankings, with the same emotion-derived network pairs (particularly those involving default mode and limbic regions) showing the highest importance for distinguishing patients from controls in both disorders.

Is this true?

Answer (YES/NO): NO